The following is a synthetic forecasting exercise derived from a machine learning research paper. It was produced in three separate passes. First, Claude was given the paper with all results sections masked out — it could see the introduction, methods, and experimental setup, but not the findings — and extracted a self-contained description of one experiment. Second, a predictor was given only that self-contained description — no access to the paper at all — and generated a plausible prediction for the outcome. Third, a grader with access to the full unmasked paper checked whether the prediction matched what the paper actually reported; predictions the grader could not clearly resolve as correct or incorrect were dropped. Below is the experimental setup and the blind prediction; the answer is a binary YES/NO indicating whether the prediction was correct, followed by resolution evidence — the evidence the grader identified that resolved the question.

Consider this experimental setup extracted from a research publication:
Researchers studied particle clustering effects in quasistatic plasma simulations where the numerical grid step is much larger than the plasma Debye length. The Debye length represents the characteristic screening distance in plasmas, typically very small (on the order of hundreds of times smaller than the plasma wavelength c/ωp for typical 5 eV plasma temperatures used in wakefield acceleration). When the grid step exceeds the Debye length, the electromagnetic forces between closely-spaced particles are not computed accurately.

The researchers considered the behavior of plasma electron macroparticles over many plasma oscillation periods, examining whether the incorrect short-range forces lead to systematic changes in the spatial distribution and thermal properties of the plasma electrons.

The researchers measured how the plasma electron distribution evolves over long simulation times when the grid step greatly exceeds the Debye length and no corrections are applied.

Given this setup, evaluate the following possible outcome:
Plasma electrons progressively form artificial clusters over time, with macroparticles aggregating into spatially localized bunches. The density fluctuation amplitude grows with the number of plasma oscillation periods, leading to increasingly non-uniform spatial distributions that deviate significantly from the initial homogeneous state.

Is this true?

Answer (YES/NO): YES